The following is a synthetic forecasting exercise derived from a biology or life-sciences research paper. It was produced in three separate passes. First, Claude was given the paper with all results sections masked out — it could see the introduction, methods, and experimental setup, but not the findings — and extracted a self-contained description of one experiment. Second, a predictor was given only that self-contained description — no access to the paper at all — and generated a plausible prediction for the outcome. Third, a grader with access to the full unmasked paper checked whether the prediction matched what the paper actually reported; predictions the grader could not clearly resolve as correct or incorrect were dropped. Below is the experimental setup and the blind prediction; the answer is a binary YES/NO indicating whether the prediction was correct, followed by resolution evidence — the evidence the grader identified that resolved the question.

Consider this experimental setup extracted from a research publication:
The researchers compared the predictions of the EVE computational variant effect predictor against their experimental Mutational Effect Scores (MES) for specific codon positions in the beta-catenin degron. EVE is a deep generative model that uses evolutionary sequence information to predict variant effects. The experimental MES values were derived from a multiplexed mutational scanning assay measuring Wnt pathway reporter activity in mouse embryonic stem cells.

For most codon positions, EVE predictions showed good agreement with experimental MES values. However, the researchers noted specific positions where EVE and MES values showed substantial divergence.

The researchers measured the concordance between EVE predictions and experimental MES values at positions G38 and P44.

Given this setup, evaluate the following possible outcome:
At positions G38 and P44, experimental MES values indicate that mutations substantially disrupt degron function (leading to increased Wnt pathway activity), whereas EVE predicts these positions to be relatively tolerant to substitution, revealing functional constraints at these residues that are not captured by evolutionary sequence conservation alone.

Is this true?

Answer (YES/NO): NO